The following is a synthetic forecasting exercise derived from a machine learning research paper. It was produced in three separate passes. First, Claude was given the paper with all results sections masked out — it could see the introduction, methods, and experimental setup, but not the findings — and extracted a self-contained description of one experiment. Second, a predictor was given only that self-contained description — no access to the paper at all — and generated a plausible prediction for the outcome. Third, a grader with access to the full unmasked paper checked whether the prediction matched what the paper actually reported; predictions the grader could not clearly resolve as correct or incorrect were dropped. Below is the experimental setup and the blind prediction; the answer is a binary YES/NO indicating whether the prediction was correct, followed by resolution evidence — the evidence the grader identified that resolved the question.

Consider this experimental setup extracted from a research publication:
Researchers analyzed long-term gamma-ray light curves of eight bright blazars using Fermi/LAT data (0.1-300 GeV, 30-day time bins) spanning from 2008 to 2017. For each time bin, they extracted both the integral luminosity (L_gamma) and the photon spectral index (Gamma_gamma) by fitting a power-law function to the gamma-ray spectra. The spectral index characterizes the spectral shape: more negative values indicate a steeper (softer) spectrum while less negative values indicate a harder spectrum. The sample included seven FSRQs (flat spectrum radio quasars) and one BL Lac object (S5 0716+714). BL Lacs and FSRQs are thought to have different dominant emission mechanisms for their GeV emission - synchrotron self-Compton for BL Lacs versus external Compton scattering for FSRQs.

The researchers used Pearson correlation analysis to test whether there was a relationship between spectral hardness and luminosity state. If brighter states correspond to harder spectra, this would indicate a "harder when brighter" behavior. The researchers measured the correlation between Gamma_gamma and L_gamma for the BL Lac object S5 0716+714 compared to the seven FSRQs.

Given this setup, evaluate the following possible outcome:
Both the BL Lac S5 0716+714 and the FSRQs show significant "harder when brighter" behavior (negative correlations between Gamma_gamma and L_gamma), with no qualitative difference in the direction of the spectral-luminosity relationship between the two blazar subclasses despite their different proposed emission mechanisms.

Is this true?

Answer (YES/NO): YES